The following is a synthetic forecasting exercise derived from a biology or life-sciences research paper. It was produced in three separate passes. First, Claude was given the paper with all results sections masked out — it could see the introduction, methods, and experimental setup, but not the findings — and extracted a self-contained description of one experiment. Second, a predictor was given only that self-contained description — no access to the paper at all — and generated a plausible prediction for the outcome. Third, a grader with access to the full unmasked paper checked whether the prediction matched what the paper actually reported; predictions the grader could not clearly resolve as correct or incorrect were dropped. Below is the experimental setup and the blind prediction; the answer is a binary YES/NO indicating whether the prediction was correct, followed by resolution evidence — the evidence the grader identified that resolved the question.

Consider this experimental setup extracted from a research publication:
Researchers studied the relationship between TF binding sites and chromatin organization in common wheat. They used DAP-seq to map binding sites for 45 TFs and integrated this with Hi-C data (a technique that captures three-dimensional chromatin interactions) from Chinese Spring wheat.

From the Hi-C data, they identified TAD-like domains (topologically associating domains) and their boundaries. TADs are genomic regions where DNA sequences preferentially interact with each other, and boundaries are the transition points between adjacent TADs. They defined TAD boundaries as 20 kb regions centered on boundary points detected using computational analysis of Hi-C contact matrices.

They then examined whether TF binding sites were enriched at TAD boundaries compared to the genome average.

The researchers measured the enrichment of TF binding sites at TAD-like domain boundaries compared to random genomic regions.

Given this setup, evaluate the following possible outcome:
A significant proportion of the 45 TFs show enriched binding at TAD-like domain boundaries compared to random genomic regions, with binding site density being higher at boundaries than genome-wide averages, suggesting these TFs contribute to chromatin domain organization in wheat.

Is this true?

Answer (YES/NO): YES